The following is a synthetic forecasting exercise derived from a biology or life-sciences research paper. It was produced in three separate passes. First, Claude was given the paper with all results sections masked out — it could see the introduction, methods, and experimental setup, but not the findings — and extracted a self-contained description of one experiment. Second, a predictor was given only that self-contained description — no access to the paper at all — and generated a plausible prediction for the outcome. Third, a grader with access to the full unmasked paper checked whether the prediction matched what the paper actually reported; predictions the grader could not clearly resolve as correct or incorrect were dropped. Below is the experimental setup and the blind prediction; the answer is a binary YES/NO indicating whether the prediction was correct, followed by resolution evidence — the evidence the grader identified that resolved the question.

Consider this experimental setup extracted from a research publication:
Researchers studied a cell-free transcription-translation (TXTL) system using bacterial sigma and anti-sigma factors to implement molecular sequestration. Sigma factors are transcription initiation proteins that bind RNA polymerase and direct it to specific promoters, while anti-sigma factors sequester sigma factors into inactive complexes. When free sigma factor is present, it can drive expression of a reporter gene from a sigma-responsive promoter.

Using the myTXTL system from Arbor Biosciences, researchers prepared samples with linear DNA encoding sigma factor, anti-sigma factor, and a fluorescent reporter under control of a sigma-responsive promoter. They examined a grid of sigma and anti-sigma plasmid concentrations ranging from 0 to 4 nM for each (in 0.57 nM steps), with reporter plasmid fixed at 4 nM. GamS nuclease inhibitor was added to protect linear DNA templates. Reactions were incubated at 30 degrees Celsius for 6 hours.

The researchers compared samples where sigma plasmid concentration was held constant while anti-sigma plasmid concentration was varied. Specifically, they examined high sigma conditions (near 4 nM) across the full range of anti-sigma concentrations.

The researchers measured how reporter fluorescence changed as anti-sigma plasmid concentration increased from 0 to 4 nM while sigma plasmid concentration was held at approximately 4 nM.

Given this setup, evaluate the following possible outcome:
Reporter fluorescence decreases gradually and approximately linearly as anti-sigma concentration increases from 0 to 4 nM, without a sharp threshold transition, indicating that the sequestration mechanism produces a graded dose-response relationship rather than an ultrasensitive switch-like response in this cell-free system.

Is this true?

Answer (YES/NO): NO